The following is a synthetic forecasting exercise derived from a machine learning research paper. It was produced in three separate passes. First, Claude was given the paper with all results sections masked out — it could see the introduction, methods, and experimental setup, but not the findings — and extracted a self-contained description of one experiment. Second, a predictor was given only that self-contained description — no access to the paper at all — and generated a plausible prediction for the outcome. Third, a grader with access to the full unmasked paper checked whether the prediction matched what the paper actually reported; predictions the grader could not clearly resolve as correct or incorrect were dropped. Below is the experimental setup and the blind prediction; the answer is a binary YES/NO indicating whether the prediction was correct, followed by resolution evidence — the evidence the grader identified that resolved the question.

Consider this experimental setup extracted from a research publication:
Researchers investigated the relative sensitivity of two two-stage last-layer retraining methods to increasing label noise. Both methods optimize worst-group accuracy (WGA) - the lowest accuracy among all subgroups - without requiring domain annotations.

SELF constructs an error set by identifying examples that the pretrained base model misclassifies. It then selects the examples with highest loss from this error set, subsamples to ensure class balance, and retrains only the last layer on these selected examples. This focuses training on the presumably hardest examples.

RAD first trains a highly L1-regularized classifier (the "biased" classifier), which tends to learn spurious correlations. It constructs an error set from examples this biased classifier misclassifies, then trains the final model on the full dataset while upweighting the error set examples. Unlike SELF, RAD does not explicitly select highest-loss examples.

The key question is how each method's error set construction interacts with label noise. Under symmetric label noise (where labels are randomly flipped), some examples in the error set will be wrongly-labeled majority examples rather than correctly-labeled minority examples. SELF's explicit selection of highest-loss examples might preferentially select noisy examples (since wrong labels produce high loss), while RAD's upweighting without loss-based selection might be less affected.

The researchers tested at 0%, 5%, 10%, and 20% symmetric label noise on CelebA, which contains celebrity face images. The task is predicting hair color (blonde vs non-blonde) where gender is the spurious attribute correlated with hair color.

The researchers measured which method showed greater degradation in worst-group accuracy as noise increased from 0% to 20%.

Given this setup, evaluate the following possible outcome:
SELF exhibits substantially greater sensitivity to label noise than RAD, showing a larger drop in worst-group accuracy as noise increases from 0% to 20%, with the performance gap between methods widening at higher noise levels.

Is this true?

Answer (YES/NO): NO